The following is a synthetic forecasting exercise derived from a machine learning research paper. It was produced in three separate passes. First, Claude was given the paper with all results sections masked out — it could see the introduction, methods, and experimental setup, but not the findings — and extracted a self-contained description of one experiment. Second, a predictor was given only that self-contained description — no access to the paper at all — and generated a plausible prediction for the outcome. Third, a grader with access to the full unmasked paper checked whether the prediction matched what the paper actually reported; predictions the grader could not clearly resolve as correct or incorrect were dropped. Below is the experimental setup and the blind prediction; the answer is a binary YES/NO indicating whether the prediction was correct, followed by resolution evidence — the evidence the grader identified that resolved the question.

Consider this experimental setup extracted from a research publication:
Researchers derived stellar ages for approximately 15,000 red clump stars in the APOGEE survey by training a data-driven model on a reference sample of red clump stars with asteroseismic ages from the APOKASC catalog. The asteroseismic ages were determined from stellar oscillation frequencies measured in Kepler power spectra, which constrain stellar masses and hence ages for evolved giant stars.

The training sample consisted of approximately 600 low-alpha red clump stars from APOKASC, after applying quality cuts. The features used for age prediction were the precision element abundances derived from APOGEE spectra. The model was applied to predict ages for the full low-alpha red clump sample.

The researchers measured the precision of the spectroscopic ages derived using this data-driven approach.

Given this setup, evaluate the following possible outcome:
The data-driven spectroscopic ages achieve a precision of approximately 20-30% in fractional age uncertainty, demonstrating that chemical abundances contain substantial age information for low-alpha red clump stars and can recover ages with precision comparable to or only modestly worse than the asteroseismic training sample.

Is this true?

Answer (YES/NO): NO